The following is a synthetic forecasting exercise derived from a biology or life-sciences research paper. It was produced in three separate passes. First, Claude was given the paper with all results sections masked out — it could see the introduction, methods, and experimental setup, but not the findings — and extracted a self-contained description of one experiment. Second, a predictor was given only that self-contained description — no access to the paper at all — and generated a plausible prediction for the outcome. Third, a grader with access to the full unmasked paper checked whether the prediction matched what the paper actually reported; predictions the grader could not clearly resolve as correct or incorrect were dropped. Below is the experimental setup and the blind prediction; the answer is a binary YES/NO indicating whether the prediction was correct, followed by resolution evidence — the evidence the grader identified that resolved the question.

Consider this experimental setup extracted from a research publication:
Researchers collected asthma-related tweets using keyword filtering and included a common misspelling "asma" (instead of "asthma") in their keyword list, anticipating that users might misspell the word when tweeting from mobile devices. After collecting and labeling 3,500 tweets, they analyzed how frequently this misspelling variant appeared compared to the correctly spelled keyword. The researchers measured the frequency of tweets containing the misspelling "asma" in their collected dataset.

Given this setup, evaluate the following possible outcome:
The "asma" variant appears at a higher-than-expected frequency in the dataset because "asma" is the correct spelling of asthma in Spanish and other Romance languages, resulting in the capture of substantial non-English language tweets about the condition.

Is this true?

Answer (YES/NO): NO